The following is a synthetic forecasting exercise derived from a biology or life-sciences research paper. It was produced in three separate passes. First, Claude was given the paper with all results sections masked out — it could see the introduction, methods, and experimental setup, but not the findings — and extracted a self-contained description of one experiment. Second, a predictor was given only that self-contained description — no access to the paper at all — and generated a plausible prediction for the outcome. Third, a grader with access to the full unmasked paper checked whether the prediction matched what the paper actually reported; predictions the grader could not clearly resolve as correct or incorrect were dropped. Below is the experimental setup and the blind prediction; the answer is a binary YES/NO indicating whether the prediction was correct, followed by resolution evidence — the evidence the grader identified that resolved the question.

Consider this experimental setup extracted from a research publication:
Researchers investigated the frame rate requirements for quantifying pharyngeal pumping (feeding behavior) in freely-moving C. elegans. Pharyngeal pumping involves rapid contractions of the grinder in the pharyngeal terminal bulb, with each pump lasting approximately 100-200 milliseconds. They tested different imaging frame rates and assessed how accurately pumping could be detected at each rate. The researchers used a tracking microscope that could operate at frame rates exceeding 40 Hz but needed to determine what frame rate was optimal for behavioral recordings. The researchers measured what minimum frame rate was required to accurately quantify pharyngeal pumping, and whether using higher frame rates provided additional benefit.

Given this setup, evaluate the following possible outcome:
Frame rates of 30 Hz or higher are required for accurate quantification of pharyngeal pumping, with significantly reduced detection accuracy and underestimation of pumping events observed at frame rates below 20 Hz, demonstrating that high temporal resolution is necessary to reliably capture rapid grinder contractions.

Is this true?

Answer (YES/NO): NO